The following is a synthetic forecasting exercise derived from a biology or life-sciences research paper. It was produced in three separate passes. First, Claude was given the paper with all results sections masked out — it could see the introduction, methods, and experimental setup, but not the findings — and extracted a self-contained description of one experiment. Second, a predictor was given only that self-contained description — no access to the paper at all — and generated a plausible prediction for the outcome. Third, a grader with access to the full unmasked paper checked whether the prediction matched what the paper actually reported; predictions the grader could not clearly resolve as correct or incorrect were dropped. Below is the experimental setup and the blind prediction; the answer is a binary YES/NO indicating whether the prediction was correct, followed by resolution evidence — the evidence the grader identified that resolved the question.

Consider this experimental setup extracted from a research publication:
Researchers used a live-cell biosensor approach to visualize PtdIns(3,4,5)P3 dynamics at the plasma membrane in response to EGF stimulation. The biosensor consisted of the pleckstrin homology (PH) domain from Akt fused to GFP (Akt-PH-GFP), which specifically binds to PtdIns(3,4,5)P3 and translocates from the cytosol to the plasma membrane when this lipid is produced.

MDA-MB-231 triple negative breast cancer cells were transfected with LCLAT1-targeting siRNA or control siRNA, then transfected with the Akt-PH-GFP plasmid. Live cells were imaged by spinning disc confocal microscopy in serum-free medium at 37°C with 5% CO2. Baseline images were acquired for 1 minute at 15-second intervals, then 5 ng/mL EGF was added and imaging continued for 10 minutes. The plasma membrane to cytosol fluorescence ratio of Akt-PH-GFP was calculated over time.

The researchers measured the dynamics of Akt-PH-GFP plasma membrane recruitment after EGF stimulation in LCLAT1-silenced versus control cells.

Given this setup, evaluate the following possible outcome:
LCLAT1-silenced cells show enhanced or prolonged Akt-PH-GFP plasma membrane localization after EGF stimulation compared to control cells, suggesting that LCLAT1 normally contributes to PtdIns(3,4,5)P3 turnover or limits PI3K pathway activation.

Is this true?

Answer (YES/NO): NO